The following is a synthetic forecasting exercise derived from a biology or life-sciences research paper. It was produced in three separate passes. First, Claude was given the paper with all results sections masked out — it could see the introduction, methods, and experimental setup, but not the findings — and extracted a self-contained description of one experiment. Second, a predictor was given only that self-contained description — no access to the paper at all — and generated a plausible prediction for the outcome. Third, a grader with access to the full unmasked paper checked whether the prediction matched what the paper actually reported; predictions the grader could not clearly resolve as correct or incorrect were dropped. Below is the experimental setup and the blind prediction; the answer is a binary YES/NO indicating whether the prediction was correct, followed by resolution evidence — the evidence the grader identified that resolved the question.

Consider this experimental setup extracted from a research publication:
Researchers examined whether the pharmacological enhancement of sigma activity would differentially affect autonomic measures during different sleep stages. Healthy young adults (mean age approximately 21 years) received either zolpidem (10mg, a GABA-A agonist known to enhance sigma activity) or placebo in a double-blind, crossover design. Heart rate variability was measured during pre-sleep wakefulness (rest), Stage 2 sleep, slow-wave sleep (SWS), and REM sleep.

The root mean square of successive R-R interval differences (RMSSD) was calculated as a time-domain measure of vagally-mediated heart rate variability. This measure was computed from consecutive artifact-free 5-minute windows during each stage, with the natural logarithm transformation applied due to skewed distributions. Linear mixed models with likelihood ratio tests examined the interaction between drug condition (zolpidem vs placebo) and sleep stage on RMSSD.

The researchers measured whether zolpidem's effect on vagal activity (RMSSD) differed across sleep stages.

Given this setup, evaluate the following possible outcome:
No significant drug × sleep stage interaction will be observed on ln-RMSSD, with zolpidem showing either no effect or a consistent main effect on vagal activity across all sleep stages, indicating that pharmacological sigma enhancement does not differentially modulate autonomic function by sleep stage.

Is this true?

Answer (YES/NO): NO